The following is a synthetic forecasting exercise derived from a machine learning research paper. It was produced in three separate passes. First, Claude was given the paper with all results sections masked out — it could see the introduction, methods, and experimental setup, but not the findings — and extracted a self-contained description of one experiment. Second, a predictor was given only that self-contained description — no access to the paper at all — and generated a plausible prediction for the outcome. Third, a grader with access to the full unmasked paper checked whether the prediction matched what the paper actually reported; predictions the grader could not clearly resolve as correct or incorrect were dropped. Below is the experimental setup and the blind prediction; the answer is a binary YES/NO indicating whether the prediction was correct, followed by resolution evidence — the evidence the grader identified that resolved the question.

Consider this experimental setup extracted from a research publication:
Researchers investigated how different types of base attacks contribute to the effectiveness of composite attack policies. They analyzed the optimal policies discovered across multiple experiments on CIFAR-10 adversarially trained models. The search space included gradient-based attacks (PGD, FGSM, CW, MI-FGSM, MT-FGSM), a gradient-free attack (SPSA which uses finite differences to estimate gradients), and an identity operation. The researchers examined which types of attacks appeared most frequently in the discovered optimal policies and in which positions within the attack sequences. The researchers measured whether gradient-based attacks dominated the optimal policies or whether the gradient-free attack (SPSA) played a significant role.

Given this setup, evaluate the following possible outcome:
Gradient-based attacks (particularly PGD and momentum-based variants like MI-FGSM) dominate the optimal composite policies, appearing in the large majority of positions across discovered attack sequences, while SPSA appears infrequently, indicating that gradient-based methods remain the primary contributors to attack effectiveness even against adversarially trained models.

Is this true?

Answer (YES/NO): YES